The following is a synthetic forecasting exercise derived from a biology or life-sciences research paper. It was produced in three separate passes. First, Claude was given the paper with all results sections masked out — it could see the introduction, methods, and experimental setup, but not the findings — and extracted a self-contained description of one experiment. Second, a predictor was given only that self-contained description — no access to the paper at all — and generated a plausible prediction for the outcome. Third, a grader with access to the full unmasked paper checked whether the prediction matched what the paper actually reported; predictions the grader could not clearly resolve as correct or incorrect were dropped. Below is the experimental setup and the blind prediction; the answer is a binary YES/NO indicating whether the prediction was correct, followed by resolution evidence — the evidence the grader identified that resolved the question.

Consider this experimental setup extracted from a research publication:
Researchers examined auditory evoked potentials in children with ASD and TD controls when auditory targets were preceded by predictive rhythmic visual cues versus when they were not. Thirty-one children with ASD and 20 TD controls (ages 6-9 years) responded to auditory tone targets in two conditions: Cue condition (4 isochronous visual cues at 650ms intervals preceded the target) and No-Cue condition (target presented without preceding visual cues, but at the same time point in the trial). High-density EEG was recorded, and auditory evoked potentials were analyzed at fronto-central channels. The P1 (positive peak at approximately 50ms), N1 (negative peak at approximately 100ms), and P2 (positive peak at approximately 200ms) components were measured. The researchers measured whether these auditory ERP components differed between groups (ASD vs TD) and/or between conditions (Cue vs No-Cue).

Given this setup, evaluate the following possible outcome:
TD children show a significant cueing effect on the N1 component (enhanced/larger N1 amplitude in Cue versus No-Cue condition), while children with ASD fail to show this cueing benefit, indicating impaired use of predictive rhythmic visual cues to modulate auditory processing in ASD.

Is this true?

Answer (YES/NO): NO